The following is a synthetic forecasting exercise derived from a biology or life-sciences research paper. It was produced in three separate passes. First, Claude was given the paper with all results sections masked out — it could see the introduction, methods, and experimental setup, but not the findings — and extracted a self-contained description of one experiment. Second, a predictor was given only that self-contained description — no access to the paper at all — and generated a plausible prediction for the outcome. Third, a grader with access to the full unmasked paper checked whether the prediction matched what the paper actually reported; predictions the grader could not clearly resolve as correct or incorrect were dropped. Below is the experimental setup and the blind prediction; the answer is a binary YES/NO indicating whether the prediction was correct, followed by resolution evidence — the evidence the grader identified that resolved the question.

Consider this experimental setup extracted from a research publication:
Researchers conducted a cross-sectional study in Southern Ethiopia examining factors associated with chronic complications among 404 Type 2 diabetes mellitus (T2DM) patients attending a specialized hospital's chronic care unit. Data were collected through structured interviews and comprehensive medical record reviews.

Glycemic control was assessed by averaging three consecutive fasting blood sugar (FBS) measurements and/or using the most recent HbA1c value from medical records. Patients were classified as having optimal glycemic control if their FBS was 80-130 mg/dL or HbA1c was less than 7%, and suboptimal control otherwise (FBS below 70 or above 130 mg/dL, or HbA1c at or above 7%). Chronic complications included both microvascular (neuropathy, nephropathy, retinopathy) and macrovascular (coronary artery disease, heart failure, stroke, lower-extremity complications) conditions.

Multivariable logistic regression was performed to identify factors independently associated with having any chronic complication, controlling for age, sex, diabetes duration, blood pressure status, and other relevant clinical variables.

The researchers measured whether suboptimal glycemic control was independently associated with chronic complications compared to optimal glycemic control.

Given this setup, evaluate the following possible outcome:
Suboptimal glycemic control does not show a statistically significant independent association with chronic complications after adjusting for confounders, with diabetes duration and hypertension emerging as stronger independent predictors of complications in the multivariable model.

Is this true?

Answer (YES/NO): NO